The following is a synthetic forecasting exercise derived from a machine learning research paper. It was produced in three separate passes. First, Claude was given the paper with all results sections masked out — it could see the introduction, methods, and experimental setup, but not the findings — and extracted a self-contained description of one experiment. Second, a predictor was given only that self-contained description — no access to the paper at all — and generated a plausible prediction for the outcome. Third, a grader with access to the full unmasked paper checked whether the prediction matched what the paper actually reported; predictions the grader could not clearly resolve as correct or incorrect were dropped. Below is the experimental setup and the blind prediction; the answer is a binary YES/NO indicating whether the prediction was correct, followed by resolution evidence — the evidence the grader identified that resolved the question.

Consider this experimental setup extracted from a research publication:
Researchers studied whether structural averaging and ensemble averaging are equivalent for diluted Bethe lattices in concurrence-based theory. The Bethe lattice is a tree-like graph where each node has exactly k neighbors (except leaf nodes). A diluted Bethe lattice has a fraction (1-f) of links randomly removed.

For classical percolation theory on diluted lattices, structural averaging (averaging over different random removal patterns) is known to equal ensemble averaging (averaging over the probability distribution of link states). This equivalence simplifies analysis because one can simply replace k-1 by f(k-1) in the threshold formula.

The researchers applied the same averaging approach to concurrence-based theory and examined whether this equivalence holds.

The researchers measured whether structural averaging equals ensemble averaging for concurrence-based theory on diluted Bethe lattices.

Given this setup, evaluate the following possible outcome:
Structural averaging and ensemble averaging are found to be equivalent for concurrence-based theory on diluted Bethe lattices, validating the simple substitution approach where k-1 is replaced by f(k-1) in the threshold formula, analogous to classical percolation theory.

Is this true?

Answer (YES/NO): NO